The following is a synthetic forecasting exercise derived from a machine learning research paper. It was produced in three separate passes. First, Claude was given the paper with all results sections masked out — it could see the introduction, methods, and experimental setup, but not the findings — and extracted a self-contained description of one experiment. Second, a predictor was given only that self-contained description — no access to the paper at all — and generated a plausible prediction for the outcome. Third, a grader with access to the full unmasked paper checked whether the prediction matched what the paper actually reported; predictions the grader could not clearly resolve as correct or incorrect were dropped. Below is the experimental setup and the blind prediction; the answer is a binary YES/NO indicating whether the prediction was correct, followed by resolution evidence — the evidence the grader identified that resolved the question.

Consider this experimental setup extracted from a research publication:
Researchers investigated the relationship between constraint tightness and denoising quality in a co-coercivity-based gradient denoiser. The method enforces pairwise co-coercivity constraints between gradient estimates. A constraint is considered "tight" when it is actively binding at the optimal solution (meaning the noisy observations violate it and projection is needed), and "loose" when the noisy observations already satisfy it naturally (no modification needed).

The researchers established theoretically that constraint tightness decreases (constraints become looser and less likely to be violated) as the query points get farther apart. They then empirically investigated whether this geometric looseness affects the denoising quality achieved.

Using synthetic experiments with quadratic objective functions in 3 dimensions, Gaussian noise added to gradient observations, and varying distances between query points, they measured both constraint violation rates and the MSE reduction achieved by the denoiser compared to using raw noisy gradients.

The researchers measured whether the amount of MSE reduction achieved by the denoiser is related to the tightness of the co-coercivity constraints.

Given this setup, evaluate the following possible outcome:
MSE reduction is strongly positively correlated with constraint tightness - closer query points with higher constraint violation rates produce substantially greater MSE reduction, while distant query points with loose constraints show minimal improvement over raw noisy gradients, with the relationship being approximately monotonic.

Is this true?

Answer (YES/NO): YES